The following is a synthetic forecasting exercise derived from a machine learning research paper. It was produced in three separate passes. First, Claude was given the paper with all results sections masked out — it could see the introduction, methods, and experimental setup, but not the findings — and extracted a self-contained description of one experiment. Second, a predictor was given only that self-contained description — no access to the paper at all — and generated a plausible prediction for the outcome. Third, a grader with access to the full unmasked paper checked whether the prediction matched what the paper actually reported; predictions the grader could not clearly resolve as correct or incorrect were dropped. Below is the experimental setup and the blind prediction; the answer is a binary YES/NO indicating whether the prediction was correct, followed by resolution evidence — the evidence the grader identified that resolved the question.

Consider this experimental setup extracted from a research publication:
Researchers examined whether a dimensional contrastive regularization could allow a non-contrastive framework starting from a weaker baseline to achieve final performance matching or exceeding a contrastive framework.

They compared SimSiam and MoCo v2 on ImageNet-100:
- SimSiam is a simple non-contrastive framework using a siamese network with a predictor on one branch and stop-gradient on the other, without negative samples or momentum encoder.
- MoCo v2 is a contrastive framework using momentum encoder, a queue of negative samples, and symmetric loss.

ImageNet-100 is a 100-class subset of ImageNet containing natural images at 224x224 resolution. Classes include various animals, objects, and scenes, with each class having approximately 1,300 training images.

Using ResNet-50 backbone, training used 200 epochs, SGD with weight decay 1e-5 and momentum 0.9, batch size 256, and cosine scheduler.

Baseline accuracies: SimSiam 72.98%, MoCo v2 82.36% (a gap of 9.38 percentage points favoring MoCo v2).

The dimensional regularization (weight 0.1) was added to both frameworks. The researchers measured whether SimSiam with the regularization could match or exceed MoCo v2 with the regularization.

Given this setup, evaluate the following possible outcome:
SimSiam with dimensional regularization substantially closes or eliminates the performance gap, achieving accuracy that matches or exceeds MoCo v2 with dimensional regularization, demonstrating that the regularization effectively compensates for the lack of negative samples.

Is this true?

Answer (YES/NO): NO